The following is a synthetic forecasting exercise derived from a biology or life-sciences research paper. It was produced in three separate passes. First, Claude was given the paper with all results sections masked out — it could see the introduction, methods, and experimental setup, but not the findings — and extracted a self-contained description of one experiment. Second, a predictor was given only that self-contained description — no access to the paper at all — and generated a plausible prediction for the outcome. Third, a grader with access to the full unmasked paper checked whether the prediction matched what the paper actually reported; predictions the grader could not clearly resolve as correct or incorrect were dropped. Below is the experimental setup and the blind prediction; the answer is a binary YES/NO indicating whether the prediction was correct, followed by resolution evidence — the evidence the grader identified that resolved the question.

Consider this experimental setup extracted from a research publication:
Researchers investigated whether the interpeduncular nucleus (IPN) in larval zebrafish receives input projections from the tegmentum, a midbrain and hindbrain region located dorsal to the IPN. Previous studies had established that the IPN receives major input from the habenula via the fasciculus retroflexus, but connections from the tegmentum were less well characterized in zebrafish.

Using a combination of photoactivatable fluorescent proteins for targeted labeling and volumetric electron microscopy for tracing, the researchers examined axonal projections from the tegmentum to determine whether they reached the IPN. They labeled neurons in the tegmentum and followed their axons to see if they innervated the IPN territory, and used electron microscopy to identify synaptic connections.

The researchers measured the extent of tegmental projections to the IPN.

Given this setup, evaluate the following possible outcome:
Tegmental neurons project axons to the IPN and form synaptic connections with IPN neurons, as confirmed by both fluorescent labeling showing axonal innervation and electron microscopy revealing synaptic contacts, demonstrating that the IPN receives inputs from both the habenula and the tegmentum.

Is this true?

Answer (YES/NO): YES